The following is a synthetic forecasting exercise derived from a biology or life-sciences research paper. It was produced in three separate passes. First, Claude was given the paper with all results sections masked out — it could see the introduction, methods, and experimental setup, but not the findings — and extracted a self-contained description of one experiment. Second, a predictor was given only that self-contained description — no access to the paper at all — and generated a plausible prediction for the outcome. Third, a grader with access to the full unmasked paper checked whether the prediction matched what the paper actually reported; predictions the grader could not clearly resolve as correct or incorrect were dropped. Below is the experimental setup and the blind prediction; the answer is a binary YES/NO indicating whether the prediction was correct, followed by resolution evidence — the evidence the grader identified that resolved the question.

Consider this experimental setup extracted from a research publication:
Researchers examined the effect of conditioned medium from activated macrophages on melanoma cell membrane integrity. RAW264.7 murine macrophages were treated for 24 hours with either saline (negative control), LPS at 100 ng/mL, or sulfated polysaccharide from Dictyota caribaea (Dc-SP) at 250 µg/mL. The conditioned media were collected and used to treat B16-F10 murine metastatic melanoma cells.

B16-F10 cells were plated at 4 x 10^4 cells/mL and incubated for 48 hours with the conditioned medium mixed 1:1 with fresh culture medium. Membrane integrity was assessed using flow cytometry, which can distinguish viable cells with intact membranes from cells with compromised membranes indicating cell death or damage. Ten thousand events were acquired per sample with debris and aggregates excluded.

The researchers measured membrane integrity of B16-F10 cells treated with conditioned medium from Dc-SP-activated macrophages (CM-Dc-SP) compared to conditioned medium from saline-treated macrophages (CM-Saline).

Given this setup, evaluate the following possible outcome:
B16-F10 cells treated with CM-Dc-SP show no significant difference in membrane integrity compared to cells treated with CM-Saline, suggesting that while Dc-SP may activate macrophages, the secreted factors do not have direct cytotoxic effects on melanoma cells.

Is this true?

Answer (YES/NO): YES